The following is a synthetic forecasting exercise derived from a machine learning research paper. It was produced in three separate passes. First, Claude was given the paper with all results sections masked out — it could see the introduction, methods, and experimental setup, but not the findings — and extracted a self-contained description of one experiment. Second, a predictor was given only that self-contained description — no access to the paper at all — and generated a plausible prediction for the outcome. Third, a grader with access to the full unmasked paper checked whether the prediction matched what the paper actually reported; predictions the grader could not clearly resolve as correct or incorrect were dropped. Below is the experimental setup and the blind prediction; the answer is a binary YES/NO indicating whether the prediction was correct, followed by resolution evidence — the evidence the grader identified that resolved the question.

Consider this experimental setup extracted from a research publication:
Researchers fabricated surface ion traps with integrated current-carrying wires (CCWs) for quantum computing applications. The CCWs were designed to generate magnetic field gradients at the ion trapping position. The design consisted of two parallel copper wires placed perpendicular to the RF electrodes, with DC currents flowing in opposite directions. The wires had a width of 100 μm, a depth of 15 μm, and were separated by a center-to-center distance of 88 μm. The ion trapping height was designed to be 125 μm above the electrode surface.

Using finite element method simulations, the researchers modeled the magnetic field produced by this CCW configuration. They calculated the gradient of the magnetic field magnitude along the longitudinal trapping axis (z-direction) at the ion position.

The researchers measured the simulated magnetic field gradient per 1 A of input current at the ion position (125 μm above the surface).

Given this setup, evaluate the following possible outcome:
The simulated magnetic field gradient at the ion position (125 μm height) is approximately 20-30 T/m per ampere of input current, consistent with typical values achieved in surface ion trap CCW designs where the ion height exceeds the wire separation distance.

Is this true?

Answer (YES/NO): NO